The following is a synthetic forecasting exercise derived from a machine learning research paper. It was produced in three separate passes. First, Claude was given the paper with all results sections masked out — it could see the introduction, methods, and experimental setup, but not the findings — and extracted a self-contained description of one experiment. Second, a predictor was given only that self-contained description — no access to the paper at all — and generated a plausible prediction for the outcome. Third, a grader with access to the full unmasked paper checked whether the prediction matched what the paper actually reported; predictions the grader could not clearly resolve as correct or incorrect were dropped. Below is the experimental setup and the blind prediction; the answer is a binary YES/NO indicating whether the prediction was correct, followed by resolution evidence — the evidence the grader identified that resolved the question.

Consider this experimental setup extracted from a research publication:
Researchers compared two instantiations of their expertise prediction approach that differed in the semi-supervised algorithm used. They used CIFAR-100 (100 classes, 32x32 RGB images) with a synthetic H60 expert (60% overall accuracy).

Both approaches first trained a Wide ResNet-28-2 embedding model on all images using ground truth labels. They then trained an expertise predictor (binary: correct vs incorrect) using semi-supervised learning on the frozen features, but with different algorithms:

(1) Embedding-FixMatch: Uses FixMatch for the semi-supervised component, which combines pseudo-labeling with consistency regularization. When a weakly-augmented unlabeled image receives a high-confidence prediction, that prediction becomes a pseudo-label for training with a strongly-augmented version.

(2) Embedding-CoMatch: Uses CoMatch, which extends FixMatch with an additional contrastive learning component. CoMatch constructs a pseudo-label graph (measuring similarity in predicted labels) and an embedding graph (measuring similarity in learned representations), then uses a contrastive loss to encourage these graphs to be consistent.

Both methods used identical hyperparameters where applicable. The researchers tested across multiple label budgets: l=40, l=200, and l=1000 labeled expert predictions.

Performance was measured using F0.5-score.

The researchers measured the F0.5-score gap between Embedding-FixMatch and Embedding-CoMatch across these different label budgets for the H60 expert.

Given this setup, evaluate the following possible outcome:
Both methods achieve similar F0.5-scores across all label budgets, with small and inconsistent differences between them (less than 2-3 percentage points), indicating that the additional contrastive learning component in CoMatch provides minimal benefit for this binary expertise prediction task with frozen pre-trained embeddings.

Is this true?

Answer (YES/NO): NO